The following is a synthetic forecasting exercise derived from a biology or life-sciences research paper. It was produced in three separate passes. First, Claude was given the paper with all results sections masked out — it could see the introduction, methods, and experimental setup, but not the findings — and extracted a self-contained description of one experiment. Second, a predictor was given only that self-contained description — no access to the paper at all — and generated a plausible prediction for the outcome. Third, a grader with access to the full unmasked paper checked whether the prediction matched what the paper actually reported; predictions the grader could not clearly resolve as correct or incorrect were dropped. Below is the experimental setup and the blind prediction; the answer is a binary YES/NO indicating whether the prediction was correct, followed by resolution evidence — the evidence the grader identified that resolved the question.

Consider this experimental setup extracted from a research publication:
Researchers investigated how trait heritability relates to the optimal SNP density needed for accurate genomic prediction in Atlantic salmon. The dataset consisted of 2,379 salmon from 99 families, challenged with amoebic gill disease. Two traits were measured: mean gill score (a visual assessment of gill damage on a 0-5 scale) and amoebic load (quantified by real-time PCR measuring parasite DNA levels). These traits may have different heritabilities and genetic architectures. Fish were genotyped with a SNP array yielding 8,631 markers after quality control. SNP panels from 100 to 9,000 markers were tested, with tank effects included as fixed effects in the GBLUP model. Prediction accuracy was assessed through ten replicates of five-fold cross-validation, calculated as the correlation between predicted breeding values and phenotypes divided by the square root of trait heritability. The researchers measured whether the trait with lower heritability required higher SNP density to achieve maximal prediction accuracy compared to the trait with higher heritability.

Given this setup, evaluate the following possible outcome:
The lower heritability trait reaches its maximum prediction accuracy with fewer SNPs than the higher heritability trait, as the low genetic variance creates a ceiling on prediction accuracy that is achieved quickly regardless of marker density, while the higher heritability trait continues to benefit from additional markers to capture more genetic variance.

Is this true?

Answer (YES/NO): NO